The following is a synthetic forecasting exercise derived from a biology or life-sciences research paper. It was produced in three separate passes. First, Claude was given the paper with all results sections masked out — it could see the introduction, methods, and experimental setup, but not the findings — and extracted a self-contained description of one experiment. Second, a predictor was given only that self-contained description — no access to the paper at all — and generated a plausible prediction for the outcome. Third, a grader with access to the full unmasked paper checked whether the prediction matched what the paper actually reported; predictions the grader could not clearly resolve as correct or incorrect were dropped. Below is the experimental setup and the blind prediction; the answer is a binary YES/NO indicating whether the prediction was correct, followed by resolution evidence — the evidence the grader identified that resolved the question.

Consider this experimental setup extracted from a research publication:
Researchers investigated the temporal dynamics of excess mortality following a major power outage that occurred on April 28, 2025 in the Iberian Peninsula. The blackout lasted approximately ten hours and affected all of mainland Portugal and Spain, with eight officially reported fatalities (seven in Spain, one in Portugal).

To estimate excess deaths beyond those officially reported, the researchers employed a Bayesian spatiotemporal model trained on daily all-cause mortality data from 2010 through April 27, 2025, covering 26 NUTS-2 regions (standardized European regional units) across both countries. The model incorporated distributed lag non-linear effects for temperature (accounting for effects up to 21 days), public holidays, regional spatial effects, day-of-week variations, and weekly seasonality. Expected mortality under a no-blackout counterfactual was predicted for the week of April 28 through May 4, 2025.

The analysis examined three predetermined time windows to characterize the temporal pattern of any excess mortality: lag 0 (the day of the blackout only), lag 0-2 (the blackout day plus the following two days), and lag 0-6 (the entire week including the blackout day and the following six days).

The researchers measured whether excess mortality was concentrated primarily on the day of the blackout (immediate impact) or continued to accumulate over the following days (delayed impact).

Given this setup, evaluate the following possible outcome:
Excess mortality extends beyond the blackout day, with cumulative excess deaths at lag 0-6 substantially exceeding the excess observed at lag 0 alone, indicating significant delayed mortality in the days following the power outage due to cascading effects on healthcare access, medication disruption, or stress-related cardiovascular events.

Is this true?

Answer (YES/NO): NO